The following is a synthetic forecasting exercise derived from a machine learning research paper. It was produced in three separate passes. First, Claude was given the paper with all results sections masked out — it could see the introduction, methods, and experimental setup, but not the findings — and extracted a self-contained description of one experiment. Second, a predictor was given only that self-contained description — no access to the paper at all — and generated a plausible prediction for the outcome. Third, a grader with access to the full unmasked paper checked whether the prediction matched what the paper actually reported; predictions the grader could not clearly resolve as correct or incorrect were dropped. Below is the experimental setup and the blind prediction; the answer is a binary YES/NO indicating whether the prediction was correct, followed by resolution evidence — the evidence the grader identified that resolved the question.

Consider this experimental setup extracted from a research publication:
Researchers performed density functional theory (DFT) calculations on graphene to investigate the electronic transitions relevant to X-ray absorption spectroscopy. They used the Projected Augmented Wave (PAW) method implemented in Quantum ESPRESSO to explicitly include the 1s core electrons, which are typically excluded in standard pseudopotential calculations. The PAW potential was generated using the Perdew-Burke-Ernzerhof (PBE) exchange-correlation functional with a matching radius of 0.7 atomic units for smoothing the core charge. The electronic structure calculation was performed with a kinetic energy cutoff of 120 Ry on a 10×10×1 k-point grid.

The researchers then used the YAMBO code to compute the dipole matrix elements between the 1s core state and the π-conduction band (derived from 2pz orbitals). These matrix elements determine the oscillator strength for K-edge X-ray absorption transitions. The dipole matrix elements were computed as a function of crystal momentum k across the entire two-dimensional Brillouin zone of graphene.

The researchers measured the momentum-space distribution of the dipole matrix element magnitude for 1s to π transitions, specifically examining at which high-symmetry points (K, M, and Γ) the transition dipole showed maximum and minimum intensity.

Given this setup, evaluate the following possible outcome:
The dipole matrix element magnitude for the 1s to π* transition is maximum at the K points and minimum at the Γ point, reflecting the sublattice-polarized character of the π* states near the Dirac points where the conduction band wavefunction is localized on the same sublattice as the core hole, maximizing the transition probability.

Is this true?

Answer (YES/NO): NO